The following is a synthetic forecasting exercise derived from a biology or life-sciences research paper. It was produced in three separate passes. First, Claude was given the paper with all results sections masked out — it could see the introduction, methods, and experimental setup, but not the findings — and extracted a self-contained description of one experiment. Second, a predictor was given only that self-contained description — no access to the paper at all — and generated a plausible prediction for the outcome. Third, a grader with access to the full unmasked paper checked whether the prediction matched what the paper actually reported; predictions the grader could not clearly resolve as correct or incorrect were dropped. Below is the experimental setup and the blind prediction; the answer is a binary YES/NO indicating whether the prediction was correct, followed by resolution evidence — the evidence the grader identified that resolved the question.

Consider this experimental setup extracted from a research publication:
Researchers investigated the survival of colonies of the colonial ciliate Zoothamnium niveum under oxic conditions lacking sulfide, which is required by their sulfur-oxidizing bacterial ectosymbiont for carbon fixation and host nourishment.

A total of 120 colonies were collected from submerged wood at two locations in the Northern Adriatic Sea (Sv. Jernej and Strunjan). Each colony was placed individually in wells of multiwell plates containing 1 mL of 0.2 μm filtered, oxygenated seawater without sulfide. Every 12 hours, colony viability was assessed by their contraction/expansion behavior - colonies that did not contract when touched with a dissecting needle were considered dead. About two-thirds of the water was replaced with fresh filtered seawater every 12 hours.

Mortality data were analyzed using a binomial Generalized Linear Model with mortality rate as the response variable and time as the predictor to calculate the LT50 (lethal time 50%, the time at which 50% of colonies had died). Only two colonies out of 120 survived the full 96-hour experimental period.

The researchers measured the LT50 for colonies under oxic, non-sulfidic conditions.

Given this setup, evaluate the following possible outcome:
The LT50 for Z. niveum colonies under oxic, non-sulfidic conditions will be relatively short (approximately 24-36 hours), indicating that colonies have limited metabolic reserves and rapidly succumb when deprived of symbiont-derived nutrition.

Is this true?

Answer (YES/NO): NO